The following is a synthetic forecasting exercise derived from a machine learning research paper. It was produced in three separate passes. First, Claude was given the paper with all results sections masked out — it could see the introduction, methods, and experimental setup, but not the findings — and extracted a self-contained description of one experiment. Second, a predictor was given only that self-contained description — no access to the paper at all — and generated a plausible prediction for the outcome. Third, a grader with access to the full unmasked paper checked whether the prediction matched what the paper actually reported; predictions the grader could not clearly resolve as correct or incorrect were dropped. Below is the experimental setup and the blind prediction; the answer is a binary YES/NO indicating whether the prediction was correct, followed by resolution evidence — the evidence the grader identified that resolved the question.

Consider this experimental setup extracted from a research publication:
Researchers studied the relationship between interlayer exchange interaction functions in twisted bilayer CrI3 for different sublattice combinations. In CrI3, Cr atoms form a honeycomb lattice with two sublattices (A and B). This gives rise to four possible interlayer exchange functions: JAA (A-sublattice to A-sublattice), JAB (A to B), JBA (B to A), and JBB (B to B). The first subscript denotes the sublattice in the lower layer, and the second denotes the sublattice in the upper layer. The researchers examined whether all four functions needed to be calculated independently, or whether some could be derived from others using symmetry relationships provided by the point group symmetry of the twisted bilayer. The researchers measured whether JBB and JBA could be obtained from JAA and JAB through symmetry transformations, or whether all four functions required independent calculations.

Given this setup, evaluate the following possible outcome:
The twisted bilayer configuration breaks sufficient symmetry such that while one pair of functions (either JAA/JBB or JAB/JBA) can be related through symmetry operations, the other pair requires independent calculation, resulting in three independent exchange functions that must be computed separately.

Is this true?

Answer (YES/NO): NO